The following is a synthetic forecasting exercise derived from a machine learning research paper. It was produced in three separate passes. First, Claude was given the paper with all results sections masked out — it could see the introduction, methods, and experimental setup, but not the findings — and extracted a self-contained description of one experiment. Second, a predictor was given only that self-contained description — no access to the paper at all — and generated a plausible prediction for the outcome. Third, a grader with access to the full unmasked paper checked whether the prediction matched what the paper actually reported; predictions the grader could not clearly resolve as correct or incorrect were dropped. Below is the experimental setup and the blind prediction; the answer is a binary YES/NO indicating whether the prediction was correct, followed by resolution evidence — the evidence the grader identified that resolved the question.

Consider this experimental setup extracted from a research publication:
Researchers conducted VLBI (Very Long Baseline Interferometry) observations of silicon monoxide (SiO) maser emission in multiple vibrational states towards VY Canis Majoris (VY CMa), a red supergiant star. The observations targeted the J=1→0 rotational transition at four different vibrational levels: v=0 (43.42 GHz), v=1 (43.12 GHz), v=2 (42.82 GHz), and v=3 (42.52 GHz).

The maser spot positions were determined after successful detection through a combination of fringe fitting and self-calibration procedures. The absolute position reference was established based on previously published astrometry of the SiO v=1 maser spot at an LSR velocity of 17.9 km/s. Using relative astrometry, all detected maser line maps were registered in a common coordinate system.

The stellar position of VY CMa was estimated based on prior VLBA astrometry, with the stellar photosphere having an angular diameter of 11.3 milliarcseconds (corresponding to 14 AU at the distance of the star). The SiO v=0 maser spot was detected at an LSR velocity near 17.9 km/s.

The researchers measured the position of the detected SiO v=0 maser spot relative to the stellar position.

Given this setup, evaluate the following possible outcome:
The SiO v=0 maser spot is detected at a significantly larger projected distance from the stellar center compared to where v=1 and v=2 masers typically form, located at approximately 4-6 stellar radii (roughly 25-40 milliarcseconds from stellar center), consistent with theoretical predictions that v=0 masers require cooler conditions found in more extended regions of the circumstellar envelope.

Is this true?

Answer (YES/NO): NO